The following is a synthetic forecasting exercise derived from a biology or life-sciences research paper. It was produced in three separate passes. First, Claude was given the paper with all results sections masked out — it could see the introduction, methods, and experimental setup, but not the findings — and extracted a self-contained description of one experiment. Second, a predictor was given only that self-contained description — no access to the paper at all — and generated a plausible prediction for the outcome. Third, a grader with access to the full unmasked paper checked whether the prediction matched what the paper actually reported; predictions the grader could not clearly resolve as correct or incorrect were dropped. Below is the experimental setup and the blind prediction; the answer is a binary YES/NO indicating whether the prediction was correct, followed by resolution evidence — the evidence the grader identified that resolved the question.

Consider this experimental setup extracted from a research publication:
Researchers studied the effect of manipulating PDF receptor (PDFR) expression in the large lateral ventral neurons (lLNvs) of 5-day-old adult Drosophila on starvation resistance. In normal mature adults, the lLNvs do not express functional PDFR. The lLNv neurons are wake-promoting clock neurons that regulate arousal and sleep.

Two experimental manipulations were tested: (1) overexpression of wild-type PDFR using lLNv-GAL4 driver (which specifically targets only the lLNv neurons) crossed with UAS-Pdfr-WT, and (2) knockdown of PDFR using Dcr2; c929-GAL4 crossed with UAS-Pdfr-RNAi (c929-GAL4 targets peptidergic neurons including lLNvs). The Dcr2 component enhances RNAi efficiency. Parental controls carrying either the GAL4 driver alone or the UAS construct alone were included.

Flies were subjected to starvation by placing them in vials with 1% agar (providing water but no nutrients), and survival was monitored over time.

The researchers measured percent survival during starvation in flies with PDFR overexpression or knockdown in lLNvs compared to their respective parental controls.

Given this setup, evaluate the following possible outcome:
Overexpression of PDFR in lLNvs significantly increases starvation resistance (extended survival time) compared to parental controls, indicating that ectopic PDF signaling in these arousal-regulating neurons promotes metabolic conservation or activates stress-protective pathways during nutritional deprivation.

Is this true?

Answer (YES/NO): NO